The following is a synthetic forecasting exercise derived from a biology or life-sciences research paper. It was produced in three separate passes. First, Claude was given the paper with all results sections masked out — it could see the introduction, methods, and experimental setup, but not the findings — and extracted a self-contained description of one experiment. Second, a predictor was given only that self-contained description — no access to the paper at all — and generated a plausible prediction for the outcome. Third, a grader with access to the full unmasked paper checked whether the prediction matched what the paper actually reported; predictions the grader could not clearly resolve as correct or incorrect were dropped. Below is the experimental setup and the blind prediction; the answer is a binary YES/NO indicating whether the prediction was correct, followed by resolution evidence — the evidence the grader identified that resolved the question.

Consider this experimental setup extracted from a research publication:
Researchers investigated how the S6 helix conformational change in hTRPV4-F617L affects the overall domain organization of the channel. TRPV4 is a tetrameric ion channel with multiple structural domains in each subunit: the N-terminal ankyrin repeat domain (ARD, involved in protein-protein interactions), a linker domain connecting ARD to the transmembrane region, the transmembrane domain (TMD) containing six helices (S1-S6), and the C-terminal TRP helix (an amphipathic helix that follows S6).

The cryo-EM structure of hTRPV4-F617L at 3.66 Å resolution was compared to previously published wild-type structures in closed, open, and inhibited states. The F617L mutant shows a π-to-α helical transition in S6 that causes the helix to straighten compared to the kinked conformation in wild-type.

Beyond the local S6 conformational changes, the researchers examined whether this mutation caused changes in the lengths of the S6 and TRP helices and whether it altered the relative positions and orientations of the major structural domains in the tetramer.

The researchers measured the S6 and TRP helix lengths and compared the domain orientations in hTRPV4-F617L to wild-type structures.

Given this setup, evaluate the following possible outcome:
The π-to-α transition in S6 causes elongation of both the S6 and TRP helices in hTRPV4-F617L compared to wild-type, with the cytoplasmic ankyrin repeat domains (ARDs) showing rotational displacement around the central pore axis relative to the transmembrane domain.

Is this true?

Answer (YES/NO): NO